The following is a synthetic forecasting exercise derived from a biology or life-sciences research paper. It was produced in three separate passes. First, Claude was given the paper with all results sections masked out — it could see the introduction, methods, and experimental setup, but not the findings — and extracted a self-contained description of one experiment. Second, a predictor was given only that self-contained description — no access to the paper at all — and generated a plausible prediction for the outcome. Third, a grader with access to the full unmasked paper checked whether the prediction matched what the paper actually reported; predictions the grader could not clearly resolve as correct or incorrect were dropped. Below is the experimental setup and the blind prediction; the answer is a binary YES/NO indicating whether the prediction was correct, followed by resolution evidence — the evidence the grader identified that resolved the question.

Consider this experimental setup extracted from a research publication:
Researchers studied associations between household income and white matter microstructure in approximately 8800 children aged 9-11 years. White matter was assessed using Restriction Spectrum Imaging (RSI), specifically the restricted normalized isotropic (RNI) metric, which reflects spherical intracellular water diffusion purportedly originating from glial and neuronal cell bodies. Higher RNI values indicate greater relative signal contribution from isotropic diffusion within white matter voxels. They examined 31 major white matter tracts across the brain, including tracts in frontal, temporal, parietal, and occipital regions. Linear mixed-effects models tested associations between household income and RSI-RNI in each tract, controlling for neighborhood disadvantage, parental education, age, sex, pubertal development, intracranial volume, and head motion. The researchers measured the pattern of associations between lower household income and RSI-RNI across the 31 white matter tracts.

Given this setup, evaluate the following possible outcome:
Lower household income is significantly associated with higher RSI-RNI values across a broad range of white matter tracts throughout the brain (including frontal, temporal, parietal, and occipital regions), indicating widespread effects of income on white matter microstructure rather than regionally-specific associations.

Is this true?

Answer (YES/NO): YES